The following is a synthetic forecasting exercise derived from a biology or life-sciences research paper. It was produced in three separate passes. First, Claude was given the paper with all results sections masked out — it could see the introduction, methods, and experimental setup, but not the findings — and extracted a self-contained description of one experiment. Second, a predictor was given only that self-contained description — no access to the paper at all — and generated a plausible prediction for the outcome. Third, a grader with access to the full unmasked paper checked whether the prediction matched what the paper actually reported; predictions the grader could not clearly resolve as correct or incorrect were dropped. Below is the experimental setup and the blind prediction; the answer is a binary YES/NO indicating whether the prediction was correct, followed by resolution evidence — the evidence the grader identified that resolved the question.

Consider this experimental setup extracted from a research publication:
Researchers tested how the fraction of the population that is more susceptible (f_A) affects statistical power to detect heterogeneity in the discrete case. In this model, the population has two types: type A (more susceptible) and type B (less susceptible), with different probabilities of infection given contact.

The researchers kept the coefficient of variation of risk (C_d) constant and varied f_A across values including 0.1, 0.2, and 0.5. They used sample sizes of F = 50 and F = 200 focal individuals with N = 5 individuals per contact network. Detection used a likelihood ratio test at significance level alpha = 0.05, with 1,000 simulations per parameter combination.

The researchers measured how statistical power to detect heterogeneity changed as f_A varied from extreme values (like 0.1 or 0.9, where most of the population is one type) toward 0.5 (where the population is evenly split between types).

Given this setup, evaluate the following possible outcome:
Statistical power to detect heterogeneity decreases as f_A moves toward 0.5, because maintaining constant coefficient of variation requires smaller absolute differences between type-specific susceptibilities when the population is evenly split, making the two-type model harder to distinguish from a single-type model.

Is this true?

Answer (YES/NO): NO